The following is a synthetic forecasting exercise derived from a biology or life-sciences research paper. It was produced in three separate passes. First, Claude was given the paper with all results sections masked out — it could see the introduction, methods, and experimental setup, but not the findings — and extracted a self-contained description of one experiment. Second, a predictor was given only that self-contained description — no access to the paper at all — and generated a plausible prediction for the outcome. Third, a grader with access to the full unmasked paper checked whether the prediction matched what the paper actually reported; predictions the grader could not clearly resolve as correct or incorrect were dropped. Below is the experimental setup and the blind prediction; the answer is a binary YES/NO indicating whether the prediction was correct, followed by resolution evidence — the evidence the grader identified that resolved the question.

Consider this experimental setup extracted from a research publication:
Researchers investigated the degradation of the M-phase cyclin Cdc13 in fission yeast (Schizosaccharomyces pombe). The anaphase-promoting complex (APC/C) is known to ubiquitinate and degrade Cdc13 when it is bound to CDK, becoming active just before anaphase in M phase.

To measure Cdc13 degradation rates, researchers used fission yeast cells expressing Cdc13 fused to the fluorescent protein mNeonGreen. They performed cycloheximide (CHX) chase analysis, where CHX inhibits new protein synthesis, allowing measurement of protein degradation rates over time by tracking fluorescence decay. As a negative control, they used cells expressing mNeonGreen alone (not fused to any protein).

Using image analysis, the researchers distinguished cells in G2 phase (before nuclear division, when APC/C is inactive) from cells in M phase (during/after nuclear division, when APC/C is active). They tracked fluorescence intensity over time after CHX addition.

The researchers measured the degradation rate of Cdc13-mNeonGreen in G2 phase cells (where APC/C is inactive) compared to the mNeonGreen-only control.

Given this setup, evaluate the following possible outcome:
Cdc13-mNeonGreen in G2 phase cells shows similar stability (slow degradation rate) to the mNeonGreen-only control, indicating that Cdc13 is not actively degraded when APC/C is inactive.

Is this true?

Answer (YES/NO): NO